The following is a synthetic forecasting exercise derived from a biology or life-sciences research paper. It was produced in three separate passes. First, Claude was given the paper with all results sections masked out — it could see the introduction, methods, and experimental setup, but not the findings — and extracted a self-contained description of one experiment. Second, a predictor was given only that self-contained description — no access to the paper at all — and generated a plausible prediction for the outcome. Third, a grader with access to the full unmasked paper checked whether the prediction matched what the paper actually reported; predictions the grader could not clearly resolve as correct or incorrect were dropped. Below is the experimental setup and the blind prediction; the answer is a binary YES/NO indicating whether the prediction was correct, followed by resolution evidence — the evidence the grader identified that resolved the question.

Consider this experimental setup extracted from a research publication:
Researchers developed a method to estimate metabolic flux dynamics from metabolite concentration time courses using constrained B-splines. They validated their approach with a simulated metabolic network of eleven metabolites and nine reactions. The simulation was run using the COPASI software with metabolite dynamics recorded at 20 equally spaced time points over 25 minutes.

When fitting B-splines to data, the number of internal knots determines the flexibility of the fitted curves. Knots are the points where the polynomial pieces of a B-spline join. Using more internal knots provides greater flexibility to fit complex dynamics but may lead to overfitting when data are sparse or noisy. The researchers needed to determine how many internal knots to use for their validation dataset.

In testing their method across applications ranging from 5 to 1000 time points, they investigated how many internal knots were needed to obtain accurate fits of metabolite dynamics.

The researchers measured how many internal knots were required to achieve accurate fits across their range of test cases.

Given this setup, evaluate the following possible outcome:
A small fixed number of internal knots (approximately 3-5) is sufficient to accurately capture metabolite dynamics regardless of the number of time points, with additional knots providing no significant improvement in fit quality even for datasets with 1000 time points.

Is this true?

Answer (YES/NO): NO